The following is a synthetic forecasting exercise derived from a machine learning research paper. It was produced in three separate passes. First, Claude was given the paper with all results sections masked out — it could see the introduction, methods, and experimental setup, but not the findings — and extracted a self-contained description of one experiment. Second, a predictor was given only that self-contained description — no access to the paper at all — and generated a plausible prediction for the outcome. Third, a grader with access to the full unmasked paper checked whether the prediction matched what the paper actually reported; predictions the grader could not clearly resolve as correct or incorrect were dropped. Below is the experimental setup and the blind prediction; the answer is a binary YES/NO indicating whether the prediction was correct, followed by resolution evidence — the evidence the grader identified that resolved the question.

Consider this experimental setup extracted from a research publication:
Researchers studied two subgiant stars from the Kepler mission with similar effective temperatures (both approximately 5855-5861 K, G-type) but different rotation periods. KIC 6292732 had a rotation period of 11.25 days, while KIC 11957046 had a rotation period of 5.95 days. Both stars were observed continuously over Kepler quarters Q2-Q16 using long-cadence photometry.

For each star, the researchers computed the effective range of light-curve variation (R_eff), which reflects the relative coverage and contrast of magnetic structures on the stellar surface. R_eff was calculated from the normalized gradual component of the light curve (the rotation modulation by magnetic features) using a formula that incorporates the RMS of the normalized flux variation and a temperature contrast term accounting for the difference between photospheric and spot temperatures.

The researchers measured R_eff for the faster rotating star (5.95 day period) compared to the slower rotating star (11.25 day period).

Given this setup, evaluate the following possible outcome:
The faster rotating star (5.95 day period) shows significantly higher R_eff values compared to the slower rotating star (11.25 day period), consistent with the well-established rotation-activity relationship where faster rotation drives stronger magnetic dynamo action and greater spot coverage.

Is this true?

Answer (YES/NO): NO